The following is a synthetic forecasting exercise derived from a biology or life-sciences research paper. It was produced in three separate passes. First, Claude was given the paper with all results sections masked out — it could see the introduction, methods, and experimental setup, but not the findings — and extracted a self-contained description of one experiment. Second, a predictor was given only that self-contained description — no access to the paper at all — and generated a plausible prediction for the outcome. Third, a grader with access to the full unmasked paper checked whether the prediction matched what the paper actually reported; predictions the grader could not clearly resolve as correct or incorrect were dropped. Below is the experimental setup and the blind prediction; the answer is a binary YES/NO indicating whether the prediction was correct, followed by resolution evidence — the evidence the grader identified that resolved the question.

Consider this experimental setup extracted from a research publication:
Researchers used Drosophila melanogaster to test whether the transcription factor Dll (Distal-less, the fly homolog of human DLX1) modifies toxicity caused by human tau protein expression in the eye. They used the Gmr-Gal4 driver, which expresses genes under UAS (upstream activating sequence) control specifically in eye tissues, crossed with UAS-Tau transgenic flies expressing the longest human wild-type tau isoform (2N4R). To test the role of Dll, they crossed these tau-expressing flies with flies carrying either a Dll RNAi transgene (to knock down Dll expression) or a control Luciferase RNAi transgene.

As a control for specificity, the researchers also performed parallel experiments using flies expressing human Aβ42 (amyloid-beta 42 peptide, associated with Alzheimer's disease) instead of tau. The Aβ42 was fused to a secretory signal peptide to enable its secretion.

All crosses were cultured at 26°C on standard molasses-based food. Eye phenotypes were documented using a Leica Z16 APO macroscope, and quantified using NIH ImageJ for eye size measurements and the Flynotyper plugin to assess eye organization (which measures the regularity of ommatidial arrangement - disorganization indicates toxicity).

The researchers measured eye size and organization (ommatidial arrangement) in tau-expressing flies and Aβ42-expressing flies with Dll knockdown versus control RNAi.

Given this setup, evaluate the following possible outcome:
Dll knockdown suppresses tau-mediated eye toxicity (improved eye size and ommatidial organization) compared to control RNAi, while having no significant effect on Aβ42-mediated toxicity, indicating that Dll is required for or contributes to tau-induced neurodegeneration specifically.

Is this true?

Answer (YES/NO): YES